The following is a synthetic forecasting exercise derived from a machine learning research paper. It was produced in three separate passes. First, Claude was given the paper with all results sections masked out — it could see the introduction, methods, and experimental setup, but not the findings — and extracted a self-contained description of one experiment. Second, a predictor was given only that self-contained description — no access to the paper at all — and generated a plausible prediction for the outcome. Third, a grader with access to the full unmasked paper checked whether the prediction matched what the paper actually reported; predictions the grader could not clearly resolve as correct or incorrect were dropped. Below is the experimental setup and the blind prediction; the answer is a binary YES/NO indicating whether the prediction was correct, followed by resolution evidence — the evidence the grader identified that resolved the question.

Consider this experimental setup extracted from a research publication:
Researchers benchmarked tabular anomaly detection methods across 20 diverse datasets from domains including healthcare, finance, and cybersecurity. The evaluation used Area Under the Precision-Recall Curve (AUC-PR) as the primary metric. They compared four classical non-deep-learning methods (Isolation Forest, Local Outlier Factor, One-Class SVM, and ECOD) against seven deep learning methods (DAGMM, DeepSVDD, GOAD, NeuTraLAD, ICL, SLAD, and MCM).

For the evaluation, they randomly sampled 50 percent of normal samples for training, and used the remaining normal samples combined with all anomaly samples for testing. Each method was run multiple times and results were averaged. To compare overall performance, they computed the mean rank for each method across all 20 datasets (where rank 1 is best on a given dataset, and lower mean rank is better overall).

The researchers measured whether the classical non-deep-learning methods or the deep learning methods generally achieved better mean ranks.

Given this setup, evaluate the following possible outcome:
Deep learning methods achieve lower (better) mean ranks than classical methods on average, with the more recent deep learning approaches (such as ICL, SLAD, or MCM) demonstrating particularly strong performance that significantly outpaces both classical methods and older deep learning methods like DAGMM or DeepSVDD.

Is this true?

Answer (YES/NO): YES